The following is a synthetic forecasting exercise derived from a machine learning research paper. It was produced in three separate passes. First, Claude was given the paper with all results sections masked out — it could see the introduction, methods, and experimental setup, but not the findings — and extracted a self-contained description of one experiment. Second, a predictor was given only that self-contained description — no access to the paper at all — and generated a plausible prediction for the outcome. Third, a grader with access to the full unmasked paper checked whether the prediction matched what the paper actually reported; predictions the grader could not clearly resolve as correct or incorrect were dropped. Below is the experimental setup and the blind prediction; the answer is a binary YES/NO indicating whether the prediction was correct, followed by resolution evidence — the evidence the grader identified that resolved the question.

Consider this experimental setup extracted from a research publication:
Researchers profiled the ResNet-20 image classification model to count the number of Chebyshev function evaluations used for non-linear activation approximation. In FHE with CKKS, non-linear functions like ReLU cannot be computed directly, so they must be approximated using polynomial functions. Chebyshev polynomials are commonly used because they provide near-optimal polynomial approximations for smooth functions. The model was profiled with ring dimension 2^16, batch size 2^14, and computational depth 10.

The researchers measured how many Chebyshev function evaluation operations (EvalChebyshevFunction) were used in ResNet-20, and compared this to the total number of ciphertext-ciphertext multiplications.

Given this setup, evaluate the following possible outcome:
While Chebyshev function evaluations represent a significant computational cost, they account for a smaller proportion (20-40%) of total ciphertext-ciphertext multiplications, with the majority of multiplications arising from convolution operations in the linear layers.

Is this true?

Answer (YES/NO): NO